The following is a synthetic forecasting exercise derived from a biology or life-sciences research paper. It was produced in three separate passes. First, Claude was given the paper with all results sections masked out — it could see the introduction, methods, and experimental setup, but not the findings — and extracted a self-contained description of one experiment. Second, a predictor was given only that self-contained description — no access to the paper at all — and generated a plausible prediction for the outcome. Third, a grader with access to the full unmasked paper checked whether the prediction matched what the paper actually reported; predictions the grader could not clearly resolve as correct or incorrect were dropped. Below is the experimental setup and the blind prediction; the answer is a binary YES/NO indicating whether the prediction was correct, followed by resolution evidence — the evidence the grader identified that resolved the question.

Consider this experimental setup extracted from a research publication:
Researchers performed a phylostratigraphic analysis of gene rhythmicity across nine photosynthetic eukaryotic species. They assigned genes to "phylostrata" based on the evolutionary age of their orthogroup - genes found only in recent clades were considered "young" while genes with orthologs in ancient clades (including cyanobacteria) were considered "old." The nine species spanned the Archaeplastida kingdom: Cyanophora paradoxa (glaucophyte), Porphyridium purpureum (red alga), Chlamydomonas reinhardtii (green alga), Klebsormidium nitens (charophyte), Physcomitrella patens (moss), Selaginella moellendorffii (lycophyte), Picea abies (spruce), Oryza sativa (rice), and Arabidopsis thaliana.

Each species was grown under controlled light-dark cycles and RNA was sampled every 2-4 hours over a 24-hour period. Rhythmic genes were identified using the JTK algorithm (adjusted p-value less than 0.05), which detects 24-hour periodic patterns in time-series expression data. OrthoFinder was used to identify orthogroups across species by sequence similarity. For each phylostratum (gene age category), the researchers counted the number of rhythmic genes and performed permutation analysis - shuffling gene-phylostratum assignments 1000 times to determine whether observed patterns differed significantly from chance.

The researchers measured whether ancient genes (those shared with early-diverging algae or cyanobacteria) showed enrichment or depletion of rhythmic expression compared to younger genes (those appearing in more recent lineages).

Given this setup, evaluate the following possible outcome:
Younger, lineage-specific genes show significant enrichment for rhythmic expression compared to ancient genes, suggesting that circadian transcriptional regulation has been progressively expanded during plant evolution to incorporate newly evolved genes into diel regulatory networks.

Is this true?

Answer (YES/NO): NO